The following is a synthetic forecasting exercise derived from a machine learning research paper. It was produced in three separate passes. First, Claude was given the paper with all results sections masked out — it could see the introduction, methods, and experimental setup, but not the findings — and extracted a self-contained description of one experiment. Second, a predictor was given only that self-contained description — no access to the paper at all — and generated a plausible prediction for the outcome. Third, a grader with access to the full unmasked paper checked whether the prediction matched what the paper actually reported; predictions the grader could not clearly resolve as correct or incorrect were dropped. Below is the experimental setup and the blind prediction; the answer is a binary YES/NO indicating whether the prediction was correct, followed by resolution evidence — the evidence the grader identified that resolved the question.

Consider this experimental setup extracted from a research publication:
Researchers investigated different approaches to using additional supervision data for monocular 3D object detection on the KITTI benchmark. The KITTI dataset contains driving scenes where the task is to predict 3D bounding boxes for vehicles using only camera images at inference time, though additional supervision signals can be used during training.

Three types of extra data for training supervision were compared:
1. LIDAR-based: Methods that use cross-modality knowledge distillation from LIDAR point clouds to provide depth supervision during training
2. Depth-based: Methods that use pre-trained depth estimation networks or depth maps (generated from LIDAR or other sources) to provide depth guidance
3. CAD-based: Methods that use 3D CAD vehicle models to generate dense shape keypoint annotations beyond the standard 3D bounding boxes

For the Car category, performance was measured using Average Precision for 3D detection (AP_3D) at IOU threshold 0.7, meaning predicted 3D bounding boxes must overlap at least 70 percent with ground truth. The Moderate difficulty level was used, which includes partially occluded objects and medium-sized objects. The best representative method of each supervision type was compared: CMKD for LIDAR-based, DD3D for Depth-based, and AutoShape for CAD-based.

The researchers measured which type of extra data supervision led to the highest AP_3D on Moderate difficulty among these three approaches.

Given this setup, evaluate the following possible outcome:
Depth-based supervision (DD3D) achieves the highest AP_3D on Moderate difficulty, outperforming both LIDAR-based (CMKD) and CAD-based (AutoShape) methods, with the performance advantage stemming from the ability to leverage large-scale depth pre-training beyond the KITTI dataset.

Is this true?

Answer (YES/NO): NO